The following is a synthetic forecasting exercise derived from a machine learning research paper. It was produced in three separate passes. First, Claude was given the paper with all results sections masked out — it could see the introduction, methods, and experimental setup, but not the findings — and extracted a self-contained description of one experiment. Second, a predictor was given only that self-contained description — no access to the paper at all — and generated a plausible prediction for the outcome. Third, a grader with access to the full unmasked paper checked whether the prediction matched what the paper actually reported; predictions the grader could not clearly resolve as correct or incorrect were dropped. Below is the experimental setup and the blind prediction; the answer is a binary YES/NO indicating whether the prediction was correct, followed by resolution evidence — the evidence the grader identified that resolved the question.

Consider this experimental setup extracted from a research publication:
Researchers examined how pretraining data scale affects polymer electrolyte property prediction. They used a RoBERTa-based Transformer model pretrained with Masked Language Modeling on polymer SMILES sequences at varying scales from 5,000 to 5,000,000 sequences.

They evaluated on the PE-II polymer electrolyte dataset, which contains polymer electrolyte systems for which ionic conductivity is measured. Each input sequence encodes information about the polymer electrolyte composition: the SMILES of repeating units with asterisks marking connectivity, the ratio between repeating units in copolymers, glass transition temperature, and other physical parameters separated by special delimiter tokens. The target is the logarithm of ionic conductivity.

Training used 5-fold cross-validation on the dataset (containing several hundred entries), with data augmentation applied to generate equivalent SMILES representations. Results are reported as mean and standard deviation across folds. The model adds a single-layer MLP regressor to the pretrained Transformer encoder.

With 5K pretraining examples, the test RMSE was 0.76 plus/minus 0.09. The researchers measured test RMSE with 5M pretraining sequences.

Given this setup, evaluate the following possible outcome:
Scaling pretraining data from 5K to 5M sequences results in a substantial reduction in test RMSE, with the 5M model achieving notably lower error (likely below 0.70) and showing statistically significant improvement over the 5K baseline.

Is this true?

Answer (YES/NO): YES